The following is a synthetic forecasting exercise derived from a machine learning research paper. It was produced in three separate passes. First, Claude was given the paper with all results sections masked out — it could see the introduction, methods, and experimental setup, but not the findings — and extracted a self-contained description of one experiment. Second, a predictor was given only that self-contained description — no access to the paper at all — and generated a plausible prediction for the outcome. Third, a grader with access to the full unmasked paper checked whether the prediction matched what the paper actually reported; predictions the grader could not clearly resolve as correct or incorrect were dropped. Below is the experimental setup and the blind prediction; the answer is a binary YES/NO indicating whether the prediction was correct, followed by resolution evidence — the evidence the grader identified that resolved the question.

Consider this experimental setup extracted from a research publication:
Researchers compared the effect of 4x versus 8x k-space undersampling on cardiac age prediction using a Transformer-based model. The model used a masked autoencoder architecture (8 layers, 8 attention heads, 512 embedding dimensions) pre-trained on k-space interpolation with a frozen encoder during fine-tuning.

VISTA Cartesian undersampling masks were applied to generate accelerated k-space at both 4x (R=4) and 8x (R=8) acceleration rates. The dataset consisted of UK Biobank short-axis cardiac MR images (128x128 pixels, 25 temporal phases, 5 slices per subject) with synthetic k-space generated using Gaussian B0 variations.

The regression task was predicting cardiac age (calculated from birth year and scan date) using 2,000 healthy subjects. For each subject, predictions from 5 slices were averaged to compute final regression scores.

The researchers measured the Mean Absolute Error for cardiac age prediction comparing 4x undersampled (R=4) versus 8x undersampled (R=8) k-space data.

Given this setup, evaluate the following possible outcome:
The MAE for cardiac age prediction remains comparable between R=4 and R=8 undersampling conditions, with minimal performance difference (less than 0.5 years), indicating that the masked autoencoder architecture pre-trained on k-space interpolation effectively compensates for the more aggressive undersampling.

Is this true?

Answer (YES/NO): YES